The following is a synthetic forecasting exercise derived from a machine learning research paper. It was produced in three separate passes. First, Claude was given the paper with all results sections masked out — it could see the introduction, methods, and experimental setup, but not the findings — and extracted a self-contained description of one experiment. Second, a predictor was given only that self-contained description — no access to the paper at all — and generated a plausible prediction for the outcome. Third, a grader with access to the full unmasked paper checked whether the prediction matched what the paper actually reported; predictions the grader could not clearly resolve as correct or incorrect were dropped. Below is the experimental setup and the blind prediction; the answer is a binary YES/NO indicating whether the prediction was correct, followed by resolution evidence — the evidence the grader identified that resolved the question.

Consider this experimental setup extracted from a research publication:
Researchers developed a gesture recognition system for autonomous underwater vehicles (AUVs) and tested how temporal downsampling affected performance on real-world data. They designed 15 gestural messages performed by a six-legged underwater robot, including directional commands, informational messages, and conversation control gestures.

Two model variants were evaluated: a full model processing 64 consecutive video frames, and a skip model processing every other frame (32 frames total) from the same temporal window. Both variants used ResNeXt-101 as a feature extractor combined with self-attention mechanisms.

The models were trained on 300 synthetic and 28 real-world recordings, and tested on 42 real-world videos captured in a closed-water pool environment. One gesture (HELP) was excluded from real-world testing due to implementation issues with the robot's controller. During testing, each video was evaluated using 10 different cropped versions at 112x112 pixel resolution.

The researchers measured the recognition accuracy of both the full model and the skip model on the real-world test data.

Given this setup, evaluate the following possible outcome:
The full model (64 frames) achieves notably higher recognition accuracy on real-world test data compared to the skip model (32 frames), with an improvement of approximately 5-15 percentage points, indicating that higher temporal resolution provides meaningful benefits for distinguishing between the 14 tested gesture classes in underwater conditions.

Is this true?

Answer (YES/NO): YES